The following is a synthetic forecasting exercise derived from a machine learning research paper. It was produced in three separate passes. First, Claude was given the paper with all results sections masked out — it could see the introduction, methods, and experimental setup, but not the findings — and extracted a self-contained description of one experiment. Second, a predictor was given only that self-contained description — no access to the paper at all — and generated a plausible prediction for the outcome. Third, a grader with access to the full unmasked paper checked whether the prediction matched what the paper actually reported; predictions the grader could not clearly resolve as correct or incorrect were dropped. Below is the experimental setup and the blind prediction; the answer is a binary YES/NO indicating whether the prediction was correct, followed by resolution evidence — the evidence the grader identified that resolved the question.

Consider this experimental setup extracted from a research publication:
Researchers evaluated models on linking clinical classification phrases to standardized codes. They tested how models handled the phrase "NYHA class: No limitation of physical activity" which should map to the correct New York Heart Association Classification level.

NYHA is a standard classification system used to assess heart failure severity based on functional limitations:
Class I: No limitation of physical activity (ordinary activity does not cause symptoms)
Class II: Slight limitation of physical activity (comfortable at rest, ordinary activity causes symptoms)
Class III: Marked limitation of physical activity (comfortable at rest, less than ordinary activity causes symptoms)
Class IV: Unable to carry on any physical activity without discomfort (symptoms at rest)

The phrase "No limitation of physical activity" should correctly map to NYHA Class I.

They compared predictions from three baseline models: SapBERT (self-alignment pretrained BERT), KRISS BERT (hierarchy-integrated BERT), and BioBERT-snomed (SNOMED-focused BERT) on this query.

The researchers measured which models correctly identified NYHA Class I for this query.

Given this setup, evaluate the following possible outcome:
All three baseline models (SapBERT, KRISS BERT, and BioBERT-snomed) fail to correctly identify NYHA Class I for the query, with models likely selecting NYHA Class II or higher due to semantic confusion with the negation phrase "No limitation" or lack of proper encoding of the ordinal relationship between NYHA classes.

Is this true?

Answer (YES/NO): NO